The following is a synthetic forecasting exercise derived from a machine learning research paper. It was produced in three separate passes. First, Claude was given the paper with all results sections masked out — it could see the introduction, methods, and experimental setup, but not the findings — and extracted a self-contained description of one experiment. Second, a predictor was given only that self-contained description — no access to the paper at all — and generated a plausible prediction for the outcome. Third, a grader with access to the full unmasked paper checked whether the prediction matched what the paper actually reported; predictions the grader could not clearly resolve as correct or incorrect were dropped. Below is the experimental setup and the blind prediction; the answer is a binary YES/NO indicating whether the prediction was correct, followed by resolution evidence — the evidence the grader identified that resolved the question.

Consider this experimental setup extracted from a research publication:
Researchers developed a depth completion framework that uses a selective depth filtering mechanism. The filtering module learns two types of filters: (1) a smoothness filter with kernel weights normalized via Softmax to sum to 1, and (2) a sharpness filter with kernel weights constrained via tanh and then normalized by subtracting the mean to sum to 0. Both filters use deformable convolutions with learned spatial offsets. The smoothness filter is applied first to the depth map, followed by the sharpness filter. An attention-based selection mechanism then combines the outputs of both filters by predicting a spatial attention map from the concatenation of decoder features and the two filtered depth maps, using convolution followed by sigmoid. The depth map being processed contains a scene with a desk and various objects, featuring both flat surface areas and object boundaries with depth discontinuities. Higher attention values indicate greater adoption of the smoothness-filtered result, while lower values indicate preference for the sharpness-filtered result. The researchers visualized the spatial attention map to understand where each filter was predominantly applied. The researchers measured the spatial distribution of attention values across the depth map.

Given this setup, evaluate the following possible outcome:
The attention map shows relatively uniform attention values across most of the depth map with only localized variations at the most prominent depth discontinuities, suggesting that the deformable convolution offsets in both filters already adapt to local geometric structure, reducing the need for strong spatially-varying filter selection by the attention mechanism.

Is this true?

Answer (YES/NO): NO